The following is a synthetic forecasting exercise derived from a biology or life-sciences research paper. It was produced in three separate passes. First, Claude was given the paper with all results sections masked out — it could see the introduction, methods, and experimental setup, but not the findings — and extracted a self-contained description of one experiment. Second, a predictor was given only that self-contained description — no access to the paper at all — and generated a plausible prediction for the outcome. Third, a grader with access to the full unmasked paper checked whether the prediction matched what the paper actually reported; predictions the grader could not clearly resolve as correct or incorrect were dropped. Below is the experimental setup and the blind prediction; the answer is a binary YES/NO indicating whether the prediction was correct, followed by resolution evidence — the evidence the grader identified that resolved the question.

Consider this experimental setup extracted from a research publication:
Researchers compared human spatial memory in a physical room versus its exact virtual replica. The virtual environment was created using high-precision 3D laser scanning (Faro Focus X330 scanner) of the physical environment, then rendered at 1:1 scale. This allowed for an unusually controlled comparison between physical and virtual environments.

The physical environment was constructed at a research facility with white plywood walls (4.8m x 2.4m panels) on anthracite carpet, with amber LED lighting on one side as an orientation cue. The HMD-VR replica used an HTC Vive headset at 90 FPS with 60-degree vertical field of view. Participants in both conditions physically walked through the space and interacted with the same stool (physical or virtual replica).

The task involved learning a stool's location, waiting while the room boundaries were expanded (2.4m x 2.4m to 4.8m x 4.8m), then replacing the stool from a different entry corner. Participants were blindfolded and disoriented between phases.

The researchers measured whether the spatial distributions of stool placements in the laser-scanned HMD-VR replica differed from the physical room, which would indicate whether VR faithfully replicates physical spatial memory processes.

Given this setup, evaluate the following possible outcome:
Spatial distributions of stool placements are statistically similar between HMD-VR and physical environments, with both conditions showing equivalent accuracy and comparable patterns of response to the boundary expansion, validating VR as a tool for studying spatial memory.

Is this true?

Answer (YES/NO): YES